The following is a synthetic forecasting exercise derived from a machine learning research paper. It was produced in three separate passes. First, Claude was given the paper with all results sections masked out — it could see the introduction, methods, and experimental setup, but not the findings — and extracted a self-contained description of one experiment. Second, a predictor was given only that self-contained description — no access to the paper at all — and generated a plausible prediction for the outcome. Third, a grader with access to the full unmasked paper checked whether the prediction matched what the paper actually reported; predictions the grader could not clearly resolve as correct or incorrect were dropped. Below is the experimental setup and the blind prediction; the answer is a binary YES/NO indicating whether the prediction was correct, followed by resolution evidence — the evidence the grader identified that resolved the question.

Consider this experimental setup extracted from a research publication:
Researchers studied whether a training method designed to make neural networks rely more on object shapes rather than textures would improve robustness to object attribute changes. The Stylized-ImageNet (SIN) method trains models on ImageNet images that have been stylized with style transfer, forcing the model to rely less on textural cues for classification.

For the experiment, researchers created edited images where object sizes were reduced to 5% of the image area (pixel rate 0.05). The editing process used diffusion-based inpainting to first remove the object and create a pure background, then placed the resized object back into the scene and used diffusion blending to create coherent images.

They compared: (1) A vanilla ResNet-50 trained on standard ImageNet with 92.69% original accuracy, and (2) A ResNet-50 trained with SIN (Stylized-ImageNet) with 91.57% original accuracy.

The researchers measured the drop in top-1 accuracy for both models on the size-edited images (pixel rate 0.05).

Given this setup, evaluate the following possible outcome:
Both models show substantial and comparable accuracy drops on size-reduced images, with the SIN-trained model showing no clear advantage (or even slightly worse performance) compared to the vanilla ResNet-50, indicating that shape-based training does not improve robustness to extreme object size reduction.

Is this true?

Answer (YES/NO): YES